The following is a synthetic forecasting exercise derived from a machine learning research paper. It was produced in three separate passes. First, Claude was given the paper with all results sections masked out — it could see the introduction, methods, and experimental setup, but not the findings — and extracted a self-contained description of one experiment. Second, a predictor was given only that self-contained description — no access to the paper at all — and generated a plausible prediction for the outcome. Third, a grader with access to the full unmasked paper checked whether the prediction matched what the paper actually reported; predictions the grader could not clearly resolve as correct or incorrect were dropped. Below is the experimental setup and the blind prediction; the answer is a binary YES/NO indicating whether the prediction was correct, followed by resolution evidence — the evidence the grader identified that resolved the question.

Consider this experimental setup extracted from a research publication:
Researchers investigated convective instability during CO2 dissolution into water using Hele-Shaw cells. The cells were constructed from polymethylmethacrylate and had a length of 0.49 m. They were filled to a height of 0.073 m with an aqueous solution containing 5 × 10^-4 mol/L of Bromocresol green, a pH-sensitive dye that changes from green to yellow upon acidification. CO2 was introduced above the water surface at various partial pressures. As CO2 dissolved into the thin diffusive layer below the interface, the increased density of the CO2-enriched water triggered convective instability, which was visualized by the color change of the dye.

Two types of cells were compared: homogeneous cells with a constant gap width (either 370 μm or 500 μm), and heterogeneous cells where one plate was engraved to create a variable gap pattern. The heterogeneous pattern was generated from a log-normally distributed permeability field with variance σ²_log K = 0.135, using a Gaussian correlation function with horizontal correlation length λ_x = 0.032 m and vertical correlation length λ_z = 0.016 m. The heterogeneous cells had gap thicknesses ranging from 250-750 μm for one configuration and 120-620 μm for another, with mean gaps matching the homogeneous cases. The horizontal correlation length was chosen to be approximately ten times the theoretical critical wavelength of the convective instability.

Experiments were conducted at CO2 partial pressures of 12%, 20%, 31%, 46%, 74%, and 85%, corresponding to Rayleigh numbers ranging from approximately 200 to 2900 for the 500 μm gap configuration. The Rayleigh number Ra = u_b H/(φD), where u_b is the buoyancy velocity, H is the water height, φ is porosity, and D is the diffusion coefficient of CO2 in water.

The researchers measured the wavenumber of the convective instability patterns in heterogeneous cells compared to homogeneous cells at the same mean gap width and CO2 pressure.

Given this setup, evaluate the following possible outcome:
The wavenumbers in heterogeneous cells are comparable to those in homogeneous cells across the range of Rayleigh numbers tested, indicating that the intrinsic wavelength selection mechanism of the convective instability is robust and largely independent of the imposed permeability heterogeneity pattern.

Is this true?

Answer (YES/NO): NO